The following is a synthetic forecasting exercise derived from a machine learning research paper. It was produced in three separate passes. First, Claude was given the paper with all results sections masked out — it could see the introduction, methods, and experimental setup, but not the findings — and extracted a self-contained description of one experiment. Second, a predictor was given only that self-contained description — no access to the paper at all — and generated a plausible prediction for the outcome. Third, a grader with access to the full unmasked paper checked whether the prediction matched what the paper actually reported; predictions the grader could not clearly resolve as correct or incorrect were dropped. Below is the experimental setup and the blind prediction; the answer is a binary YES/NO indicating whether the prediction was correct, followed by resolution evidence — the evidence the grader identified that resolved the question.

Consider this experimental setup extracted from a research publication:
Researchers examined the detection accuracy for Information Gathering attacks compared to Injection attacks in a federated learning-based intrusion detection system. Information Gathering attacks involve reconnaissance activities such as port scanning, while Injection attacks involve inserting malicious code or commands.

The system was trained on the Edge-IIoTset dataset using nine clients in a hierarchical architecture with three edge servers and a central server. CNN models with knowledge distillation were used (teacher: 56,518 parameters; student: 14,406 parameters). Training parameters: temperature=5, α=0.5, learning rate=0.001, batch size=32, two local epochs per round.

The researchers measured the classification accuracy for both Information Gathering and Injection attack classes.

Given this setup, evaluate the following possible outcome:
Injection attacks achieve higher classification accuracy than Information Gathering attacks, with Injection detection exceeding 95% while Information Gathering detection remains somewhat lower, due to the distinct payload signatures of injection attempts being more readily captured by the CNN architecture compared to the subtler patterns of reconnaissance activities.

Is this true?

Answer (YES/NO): NO